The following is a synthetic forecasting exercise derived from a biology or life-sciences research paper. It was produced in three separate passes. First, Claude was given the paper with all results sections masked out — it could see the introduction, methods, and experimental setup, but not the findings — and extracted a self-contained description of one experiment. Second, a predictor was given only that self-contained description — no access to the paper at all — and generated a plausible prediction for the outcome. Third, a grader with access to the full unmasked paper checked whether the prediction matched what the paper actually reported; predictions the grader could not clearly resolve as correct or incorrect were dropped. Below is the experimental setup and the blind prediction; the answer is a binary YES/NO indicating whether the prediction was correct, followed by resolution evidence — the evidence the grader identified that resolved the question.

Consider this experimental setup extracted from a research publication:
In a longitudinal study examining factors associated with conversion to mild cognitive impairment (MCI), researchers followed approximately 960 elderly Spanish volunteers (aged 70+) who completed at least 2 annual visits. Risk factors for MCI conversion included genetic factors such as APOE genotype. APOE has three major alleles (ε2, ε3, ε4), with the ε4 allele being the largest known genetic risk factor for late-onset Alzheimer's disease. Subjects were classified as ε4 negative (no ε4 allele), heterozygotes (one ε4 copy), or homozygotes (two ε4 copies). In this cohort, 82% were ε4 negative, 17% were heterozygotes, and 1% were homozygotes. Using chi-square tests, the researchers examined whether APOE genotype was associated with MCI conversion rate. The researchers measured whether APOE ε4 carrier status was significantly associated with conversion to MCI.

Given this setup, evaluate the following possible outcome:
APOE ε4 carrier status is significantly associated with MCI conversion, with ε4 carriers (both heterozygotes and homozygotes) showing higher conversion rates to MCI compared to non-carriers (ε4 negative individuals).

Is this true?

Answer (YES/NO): NO